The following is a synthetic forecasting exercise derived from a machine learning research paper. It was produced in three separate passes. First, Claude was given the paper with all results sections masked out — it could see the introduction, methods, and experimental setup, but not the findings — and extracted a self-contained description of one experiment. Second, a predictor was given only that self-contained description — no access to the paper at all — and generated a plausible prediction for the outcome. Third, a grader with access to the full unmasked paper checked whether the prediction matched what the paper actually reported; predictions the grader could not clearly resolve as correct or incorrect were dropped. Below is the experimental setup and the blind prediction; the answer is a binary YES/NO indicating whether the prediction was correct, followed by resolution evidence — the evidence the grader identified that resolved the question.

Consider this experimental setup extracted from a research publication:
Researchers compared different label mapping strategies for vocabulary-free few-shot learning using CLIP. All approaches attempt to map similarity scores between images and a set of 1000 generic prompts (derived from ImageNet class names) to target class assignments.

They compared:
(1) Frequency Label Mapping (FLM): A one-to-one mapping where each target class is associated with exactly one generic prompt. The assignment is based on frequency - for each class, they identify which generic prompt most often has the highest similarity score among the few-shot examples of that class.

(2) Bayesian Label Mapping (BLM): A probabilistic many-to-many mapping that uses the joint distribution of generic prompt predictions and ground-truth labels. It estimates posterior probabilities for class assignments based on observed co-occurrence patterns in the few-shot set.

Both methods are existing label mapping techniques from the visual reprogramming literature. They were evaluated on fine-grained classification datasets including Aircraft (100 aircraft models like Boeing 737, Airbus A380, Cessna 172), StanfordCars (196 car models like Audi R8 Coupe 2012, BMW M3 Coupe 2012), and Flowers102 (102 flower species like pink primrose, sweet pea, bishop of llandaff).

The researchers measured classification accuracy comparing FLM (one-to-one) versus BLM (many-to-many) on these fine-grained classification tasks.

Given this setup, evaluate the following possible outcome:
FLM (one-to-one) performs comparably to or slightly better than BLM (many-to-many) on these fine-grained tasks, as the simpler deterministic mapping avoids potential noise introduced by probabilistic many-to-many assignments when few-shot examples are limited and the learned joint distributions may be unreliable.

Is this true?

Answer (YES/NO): NO